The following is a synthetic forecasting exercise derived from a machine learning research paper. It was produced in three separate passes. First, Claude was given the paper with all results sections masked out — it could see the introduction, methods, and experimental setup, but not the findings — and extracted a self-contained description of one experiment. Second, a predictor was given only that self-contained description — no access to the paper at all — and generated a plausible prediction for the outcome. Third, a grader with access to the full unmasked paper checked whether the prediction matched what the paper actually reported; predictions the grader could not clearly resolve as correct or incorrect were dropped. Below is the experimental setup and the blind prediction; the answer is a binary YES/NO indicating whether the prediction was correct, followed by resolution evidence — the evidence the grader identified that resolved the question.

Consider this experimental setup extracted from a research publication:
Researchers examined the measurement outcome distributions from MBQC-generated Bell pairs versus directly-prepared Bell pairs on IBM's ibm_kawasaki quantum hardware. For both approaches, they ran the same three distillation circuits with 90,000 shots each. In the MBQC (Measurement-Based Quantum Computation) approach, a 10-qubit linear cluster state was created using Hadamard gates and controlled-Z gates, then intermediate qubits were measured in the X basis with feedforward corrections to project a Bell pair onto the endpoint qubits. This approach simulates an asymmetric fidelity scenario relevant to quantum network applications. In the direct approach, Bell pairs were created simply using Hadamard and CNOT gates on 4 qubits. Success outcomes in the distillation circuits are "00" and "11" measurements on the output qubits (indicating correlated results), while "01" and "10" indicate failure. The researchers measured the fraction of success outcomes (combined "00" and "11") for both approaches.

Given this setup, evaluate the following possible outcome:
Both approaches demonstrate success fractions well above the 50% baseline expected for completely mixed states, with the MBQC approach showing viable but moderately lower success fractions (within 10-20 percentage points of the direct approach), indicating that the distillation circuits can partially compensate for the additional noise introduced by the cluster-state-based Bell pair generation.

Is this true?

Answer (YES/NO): NO